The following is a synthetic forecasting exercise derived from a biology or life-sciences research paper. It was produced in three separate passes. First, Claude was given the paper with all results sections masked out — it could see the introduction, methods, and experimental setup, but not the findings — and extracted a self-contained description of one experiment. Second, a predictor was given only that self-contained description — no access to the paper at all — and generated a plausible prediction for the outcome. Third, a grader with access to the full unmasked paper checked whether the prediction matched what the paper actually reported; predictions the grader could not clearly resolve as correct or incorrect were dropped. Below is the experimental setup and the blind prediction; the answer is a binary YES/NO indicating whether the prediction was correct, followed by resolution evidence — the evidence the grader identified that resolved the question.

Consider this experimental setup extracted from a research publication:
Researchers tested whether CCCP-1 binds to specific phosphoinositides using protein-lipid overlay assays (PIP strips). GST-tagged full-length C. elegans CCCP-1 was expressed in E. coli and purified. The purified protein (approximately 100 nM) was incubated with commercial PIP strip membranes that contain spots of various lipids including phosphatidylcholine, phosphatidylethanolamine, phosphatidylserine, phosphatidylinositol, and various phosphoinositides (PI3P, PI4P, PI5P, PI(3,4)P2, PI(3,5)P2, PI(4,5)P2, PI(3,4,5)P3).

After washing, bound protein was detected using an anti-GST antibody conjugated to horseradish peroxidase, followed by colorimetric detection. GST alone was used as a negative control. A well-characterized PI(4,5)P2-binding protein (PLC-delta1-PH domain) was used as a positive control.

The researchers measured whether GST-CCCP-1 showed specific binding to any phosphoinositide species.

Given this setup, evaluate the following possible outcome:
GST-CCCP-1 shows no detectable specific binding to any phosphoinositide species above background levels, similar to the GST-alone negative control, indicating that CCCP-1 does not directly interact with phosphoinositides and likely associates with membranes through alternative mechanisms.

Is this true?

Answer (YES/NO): NO